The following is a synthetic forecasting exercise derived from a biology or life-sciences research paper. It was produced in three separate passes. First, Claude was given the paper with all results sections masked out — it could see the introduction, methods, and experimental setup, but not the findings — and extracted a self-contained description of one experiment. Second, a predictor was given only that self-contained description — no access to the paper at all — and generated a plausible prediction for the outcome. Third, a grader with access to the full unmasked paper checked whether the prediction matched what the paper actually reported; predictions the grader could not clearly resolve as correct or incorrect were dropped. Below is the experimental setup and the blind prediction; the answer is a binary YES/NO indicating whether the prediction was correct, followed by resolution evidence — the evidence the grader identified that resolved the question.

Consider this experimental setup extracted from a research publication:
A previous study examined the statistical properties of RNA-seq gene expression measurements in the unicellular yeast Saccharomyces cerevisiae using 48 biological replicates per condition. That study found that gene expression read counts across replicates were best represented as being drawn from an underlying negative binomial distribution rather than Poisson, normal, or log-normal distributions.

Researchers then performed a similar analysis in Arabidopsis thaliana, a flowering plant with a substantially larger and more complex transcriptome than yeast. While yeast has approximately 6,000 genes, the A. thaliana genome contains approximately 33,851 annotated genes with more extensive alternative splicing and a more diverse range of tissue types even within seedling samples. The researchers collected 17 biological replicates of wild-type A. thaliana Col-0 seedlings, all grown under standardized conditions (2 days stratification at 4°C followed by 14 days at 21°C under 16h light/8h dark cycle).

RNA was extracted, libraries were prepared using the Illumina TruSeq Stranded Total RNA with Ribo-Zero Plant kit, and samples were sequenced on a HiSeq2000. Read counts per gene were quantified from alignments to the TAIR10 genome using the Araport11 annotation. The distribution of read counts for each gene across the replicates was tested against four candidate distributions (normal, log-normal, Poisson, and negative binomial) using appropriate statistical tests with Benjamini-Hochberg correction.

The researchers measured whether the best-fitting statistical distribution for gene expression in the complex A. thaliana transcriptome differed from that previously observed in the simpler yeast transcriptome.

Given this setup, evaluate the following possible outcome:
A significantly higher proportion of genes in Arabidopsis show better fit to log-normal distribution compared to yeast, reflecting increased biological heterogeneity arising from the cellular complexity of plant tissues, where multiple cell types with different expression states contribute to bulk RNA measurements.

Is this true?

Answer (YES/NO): NO